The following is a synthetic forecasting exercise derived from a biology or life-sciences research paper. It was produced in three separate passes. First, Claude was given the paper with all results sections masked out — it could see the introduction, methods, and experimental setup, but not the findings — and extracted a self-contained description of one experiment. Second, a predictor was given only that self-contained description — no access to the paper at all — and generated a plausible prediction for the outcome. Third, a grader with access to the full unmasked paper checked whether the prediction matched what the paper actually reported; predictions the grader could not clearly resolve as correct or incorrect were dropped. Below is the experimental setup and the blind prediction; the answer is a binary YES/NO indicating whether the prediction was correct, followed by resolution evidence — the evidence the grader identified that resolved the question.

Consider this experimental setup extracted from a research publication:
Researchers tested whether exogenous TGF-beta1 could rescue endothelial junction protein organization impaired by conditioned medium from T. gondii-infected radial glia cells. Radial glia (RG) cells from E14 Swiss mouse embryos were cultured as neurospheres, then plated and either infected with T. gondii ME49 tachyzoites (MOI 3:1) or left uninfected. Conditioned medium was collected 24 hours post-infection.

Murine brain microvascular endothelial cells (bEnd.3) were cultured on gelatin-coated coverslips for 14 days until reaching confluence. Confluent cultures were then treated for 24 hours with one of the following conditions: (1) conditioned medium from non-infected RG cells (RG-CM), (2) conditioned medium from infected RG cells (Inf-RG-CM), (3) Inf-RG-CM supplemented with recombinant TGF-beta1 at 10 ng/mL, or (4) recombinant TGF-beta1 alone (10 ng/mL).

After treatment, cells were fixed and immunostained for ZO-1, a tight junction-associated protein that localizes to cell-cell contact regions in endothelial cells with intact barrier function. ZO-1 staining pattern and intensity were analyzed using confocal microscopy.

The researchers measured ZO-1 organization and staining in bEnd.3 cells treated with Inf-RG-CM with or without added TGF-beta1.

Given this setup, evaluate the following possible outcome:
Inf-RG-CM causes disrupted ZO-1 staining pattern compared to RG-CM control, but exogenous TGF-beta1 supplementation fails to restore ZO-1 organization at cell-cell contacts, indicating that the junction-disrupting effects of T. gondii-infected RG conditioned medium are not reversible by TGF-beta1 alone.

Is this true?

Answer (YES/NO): NO